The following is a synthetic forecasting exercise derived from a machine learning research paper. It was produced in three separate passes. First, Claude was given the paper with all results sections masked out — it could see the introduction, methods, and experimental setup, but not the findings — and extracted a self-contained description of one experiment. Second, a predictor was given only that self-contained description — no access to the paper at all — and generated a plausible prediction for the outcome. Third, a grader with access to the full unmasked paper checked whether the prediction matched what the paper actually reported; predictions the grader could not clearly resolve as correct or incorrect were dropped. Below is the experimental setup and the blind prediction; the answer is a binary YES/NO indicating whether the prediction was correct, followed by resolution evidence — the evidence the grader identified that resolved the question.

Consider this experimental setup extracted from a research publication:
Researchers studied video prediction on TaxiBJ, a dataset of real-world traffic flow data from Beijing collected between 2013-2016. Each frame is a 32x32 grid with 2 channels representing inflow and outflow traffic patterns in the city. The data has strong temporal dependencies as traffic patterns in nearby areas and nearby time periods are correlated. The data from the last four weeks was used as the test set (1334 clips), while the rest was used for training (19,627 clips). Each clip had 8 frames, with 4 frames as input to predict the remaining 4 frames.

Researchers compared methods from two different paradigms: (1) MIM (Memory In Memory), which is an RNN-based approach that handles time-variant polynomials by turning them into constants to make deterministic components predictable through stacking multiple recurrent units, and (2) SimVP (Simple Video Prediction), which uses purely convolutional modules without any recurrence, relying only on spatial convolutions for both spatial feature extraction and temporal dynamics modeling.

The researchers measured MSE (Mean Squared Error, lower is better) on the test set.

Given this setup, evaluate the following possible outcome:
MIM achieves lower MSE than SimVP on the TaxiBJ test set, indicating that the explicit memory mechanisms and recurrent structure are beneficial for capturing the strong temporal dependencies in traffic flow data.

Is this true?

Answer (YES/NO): NO